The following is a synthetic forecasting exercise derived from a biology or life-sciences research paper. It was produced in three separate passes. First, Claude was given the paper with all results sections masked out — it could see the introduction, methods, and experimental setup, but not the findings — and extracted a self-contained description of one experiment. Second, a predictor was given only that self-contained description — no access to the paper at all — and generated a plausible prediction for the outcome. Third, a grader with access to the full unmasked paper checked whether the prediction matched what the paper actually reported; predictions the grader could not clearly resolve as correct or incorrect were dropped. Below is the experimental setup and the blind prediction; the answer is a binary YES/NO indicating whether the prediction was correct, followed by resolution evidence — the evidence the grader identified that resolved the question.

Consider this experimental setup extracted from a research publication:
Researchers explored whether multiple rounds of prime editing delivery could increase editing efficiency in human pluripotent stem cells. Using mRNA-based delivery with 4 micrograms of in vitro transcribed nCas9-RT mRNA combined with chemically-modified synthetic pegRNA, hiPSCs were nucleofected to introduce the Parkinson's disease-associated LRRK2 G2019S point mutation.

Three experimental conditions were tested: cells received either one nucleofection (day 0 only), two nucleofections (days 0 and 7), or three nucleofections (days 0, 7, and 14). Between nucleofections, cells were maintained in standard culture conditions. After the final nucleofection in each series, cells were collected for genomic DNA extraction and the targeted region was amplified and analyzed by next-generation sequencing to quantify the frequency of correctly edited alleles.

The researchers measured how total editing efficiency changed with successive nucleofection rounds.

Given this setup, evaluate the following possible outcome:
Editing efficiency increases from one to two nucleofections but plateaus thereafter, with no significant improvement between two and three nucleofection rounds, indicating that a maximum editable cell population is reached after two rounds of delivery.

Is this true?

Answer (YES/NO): NO